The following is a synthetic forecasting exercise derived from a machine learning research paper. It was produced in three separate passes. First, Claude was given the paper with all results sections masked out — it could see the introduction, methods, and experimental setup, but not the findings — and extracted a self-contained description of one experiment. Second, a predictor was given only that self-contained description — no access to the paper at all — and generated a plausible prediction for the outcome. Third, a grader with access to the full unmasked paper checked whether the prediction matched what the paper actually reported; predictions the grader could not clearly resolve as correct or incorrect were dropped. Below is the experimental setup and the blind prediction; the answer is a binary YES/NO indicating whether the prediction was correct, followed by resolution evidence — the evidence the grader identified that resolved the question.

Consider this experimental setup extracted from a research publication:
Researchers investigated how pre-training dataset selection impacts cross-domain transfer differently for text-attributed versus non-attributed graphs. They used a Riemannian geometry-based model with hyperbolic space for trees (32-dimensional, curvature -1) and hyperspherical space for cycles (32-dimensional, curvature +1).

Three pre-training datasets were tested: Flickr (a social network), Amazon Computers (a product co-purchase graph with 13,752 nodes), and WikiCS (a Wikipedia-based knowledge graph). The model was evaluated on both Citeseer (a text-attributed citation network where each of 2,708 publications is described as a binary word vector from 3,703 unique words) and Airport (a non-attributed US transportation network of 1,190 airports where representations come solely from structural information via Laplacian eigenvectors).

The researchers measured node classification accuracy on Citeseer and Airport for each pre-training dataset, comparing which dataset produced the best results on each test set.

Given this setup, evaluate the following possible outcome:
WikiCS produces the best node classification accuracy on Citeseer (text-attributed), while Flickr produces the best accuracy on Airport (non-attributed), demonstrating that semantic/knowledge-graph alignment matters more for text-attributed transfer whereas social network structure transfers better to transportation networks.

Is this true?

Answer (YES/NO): NO